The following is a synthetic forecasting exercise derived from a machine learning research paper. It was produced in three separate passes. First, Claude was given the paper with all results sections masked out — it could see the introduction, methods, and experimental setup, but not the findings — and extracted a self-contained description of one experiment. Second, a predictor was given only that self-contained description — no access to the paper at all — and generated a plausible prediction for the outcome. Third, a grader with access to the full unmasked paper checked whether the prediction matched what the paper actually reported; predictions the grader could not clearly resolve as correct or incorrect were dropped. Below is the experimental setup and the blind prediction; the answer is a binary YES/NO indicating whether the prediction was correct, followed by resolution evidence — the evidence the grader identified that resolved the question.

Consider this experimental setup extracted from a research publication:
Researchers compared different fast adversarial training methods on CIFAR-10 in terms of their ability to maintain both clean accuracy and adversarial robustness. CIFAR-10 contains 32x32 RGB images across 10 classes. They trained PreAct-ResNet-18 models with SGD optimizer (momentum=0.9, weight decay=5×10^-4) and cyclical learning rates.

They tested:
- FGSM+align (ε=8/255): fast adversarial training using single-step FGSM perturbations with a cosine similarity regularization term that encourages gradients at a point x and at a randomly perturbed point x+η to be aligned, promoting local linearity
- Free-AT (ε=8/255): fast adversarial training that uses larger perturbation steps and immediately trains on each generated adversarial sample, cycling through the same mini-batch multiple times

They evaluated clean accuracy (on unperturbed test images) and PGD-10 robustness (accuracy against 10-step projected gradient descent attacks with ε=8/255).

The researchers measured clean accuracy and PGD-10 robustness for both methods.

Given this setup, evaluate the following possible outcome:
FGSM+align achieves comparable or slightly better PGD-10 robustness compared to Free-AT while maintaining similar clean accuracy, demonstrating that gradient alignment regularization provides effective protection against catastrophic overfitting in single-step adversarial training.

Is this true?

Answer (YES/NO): NO